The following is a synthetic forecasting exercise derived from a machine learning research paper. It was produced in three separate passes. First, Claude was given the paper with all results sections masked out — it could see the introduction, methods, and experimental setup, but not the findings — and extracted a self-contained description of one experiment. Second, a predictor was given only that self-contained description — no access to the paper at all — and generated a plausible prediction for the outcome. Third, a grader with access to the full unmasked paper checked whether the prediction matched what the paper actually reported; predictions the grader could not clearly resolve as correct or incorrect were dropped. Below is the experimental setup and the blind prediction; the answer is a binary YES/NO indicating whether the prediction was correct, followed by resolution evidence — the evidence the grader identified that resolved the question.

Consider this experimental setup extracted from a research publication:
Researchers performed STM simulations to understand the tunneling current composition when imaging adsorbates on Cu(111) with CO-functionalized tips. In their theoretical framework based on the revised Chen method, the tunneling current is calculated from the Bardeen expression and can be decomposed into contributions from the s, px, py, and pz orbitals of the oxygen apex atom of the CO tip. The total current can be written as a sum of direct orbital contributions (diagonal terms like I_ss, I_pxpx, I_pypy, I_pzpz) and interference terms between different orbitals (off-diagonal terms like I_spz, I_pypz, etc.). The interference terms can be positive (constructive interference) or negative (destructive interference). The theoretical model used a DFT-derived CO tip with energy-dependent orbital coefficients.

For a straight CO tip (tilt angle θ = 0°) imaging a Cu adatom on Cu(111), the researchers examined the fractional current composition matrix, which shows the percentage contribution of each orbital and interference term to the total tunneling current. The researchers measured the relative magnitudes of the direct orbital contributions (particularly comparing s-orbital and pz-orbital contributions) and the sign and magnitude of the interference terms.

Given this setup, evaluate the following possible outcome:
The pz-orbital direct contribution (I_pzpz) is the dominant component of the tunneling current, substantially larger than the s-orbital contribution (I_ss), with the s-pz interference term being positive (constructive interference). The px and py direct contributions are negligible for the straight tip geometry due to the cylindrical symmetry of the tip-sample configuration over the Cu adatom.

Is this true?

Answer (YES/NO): NO